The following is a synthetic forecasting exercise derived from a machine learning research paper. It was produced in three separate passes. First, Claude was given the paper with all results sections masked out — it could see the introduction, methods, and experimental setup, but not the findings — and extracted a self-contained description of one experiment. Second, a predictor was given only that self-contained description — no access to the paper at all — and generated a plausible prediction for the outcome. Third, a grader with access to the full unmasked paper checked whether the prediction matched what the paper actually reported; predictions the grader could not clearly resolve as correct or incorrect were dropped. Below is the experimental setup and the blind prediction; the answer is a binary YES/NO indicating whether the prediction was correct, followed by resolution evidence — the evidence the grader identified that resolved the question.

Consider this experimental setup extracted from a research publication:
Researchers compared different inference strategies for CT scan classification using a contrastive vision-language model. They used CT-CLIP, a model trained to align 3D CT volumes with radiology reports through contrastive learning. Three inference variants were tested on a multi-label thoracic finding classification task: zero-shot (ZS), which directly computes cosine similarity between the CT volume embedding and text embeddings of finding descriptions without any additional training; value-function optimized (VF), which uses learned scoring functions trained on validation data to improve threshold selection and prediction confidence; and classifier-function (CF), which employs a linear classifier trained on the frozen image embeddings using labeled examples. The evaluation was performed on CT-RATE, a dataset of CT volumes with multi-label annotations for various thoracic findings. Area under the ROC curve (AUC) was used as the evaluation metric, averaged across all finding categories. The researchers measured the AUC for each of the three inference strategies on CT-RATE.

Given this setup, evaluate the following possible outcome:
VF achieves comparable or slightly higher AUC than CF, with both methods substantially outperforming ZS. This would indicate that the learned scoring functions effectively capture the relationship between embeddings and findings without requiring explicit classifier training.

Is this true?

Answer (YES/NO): NO